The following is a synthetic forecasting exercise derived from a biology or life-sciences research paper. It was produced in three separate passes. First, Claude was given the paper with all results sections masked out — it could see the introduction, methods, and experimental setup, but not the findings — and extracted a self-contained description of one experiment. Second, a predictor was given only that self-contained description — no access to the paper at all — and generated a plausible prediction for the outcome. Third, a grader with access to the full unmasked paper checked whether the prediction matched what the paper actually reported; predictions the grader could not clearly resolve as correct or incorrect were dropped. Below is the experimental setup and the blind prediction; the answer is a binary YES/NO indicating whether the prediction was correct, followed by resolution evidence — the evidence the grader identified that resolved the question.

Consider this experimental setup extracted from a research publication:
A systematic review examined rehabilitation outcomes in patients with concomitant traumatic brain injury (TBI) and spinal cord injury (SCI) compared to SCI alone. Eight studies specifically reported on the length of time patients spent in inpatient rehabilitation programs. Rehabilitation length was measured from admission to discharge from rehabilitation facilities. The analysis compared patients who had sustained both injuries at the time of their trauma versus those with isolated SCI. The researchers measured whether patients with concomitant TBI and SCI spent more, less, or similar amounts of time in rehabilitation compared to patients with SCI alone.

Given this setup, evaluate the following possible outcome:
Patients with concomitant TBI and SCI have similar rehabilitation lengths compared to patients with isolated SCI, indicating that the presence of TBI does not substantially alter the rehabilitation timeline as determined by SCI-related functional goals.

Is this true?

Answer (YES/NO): YES